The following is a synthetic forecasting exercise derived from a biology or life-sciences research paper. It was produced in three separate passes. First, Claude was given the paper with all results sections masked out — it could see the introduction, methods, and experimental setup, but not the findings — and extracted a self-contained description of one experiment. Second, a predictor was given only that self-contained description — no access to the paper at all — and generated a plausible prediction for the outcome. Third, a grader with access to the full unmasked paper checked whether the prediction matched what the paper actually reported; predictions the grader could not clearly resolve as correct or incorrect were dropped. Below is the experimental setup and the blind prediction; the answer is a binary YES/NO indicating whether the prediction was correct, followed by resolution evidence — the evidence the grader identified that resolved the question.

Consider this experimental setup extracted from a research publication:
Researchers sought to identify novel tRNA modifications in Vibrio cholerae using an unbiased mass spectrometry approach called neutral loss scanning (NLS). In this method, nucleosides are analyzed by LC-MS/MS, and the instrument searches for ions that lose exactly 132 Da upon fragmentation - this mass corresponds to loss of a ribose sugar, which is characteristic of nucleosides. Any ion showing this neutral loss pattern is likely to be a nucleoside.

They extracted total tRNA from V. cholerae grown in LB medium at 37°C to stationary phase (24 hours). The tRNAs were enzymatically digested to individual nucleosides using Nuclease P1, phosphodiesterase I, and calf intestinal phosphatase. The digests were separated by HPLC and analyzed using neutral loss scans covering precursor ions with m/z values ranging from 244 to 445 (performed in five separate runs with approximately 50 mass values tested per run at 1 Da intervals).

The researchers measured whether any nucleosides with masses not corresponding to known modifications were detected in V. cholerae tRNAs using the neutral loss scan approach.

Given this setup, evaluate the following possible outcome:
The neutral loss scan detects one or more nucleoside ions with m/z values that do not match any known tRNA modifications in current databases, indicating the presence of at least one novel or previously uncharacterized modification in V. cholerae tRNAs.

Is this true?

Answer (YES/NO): YES